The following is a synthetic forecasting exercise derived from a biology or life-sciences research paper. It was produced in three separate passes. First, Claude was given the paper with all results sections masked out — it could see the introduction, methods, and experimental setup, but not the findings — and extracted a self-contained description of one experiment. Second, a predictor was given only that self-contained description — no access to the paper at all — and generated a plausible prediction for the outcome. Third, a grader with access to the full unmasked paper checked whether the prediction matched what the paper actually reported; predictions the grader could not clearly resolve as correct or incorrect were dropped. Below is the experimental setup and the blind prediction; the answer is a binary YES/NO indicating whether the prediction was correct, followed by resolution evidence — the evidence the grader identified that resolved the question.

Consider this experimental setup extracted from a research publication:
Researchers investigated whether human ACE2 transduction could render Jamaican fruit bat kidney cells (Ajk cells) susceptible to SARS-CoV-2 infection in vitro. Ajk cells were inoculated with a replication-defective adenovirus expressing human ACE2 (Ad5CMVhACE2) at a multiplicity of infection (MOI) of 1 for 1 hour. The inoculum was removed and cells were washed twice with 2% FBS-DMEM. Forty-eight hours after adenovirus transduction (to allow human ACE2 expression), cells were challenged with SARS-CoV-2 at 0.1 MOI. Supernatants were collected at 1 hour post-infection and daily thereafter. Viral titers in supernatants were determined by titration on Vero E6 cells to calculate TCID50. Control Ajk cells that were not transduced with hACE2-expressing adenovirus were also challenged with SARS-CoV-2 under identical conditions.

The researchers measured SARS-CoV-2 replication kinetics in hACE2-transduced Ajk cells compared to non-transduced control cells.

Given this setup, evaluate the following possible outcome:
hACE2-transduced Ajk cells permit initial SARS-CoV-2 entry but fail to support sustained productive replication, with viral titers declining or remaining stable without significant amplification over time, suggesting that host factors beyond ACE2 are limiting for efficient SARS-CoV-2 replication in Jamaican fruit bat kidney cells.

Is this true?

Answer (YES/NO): YES